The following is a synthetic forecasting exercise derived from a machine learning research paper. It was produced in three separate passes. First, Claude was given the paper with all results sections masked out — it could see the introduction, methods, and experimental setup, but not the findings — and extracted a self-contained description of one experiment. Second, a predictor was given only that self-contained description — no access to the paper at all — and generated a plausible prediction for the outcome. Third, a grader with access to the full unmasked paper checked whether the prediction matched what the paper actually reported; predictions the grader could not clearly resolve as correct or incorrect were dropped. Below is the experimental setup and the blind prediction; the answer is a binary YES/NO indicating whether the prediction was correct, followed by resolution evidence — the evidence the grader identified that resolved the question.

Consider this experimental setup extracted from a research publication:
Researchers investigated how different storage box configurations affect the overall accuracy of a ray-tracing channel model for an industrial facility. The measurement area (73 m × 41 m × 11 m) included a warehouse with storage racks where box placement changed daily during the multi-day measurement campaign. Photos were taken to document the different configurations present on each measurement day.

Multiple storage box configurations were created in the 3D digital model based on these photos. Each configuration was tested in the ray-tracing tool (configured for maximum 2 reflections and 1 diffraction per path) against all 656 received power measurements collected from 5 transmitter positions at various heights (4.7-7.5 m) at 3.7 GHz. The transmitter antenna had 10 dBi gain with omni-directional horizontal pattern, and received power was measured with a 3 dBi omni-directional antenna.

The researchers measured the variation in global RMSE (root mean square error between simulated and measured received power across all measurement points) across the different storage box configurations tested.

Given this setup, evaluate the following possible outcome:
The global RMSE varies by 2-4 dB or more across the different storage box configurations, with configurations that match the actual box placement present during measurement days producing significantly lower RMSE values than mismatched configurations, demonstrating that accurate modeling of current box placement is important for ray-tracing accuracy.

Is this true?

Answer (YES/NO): NO